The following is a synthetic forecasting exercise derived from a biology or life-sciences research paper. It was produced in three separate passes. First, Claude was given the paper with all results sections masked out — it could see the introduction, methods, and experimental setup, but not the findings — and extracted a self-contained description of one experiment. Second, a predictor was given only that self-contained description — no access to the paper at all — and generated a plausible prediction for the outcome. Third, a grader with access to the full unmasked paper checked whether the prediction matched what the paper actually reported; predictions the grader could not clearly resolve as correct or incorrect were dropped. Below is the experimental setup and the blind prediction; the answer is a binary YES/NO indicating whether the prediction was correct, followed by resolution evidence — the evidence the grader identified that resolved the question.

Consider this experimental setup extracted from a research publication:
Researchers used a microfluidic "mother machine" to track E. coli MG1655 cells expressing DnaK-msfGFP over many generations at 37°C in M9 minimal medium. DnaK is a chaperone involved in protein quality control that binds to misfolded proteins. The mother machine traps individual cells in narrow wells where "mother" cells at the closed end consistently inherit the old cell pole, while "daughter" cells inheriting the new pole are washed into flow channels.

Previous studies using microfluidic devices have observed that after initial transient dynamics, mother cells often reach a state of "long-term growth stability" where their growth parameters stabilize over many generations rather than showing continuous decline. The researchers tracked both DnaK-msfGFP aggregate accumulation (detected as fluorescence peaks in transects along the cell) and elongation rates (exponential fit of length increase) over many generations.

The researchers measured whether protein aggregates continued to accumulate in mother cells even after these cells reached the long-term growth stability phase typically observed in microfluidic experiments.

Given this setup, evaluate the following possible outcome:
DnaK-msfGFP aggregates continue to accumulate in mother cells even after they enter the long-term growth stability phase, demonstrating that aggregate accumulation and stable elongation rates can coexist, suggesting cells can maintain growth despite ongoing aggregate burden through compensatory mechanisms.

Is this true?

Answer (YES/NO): YES